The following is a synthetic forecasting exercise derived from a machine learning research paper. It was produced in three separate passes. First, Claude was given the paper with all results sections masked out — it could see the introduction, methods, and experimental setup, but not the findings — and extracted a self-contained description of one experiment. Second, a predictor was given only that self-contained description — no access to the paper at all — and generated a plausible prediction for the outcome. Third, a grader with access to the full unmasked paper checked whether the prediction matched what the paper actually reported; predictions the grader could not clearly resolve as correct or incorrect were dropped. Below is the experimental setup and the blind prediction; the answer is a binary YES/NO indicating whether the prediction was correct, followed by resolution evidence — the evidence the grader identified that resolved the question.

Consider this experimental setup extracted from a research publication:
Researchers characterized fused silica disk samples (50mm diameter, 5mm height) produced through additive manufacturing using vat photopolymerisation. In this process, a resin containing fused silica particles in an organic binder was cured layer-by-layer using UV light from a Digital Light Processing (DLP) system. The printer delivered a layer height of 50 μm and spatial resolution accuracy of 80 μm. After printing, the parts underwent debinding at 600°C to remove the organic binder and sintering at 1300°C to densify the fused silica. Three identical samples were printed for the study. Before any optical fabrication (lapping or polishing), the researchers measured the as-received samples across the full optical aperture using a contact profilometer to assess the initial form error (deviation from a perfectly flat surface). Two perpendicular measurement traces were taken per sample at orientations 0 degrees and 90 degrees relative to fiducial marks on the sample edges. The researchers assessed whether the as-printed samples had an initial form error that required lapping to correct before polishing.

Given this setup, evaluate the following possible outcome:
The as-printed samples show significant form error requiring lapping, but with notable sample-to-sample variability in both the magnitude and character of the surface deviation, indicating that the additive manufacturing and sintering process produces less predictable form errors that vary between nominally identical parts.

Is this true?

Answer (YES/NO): NO